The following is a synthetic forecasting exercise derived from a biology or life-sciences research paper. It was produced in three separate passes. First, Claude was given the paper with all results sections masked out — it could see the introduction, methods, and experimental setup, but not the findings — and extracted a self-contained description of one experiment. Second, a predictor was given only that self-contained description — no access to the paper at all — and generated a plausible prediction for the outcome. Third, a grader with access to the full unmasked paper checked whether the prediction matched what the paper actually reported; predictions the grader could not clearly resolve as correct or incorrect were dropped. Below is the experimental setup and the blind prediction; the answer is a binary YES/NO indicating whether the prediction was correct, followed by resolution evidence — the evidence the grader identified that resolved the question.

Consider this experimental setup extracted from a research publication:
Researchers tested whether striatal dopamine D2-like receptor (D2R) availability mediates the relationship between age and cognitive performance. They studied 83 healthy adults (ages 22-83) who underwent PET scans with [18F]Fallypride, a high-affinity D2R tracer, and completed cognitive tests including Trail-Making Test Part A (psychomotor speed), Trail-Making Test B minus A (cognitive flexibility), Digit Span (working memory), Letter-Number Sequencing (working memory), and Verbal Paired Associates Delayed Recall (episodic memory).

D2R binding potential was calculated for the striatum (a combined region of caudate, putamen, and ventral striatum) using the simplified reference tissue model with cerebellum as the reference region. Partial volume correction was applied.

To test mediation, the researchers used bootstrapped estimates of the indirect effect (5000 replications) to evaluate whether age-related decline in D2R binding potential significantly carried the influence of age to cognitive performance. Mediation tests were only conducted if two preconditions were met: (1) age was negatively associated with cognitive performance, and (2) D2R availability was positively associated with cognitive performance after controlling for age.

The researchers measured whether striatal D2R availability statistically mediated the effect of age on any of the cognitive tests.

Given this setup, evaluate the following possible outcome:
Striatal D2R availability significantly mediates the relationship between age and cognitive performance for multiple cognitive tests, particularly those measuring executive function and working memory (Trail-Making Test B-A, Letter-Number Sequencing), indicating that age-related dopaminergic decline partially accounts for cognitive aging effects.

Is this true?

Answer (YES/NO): NO